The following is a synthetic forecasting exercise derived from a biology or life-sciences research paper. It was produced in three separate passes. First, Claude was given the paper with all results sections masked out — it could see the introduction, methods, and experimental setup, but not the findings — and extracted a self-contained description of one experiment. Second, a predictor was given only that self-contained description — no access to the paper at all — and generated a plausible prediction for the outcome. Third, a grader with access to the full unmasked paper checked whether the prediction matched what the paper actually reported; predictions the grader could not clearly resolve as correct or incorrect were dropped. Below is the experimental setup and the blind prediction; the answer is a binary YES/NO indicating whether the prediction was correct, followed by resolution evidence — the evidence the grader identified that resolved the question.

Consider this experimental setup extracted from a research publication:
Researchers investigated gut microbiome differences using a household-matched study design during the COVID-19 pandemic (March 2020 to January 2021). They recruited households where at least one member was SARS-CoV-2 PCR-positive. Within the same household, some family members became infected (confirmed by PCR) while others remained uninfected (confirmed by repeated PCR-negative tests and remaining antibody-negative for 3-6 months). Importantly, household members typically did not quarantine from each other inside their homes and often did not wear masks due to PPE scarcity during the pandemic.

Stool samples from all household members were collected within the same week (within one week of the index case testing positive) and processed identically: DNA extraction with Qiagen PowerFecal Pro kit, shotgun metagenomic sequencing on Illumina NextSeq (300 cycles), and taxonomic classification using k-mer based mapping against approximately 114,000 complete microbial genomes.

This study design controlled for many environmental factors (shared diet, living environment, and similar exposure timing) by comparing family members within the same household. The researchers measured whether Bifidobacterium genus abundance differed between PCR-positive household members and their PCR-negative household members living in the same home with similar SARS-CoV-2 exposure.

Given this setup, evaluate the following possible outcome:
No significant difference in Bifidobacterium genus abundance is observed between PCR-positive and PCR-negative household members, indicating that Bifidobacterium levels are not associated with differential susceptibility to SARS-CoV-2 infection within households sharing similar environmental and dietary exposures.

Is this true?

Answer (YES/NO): NO